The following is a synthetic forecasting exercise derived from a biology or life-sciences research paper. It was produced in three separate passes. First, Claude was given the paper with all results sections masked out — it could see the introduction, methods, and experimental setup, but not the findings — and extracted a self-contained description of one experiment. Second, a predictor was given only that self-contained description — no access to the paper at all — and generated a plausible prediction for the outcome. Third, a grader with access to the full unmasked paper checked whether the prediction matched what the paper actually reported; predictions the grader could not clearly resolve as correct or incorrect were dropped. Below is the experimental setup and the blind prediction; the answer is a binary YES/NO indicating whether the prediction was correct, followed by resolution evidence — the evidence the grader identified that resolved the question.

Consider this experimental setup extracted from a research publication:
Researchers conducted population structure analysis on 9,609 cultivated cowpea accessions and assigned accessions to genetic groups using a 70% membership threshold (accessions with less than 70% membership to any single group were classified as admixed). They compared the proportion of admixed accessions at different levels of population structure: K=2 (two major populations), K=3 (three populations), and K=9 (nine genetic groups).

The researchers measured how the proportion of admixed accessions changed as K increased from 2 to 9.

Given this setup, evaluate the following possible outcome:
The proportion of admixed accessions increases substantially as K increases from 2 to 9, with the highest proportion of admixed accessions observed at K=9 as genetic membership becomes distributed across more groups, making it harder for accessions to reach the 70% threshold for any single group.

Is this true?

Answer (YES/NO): YES